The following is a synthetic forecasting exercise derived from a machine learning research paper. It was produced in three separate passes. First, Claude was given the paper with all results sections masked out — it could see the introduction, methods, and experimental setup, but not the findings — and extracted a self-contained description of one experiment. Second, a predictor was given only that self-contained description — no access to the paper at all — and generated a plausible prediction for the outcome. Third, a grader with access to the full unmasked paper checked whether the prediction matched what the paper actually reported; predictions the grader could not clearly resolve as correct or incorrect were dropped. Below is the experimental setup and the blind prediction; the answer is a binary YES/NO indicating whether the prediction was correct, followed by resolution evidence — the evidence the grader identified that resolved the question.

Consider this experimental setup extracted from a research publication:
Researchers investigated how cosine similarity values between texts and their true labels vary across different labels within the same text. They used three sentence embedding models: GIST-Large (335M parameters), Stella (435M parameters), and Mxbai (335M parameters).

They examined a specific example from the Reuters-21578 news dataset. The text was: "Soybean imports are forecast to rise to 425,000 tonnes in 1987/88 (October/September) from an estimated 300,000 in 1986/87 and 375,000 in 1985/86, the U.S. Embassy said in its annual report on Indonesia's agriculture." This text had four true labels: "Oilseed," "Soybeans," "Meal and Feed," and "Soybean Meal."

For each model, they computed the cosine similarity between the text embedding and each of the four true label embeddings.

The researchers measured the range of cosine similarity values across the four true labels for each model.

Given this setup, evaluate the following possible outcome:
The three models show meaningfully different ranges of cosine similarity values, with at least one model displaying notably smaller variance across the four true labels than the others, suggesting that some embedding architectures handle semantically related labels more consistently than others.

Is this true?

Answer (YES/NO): YES